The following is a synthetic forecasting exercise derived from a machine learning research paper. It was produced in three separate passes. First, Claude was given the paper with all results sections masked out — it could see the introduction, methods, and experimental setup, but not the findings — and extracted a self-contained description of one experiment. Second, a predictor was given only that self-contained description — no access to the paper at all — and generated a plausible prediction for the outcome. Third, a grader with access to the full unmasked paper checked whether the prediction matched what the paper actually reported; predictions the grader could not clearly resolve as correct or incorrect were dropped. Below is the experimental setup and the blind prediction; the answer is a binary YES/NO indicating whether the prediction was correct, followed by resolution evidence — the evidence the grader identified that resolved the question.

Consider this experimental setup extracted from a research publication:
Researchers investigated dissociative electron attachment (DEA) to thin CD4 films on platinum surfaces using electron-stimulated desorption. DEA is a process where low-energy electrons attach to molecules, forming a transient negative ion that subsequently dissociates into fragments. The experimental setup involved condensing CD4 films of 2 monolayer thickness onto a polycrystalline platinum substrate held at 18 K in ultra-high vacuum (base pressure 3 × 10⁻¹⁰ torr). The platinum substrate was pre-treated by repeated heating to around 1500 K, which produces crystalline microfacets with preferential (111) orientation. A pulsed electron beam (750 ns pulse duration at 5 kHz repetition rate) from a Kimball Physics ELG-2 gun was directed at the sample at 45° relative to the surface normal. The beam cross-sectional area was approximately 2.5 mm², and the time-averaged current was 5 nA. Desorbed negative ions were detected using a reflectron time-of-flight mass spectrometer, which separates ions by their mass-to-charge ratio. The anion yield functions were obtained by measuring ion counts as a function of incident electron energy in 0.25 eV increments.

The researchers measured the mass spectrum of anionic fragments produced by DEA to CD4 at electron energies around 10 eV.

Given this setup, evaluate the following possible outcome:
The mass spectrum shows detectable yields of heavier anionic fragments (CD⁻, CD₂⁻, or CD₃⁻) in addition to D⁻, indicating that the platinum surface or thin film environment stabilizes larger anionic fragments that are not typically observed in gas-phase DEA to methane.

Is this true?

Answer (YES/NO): NO